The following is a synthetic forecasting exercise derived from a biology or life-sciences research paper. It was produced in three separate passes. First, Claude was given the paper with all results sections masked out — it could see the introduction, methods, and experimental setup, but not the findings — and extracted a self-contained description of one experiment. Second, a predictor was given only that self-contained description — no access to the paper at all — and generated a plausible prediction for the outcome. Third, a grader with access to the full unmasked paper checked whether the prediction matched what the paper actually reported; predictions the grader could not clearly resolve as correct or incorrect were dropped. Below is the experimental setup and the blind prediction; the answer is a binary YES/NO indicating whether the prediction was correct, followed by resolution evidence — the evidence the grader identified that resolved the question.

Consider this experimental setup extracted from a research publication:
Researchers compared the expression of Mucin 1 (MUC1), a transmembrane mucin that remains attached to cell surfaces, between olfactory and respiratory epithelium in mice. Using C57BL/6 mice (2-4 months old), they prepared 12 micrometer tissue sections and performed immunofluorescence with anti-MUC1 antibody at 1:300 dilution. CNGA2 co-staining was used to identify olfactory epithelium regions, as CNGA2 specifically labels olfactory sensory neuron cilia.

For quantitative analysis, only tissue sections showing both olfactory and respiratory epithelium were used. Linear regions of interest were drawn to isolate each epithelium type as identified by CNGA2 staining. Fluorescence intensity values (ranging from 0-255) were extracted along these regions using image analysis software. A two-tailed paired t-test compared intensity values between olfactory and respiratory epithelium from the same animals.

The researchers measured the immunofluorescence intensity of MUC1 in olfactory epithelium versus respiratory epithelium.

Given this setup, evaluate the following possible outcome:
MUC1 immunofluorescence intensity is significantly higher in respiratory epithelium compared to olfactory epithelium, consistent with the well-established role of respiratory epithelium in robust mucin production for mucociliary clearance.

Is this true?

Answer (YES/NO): NO